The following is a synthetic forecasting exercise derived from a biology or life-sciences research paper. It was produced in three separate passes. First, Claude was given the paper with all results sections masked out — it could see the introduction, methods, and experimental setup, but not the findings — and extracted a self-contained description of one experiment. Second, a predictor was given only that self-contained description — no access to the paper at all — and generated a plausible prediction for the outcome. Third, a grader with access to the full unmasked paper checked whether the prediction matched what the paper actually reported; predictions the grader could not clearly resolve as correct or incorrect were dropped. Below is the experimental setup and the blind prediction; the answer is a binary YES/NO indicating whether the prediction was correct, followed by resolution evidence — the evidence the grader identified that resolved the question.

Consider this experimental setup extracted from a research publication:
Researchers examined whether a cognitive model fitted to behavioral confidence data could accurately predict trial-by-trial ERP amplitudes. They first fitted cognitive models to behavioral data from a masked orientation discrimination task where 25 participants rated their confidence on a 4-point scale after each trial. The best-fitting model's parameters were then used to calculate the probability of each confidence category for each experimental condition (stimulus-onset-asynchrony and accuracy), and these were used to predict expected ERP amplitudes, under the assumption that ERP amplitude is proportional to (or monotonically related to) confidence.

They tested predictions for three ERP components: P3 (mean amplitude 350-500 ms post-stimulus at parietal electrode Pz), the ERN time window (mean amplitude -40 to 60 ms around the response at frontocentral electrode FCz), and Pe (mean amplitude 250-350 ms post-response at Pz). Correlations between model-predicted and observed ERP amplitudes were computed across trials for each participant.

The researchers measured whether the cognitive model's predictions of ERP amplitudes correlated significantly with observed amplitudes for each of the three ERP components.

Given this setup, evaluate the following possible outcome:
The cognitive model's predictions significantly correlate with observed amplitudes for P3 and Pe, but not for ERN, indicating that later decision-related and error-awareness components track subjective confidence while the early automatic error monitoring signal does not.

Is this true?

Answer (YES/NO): NO